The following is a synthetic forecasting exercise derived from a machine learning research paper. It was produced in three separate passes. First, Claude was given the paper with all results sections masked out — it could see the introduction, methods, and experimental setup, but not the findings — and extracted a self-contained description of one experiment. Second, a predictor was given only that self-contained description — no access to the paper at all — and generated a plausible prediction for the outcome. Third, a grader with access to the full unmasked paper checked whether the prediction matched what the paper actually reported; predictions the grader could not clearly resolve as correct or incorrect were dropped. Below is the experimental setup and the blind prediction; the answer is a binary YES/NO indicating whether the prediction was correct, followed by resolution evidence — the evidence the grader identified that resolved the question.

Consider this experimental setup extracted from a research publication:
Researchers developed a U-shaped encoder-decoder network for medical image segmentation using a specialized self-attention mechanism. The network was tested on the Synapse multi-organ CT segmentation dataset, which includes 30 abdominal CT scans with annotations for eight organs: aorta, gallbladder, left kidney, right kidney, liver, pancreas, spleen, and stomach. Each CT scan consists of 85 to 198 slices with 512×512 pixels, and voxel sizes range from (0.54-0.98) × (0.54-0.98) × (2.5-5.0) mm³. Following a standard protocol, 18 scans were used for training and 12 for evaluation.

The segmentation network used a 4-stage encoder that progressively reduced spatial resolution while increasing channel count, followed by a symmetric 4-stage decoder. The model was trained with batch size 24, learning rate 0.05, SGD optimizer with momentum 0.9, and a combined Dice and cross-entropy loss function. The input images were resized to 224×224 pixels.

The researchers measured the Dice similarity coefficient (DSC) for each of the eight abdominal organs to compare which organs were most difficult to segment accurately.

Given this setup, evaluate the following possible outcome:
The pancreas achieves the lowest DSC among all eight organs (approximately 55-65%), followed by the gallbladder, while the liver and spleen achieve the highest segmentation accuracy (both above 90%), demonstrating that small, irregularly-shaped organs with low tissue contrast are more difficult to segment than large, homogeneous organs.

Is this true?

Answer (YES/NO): NO